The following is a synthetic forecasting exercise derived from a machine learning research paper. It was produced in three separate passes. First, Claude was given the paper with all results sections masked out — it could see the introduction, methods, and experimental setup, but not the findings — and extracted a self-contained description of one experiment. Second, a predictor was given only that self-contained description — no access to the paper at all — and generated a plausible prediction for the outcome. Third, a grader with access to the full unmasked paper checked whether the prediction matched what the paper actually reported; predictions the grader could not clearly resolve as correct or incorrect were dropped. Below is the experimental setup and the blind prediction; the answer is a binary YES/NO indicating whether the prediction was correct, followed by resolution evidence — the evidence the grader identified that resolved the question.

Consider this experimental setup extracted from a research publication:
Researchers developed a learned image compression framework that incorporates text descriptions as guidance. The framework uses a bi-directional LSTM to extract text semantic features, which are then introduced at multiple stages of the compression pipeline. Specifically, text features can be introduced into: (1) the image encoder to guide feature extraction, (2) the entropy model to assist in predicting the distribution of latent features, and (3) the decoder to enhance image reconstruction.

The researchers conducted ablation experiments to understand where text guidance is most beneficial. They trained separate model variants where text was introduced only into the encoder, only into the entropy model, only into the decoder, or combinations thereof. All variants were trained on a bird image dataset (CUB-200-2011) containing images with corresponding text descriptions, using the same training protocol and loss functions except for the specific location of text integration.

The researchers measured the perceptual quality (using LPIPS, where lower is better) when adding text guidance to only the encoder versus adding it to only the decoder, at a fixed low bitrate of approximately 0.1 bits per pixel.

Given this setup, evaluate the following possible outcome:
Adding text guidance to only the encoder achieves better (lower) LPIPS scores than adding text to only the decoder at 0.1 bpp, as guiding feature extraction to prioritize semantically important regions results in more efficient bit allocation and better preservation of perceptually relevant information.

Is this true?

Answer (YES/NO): NO